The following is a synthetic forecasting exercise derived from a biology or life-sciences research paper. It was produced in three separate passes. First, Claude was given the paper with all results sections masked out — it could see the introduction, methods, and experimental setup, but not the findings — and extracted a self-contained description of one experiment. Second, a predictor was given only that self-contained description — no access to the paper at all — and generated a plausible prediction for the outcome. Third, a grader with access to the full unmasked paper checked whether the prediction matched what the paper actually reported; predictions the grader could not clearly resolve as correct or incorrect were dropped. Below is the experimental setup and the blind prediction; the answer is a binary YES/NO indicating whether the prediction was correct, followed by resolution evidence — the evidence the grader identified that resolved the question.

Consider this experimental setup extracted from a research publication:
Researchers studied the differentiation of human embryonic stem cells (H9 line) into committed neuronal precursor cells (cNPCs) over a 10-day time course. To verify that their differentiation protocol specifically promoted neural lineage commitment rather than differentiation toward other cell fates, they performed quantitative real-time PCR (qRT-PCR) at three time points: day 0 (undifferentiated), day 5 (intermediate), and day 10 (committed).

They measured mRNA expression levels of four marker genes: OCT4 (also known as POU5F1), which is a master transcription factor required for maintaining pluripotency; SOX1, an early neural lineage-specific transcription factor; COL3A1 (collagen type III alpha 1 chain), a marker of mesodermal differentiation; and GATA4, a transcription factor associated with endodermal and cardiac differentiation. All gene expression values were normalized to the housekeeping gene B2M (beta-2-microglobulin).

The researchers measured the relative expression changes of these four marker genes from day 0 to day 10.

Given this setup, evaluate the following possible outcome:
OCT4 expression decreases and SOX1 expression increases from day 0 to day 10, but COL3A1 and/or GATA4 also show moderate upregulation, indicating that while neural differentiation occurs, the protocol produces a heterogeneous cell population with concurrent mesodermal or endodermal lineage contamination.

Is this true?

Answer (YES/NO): NO